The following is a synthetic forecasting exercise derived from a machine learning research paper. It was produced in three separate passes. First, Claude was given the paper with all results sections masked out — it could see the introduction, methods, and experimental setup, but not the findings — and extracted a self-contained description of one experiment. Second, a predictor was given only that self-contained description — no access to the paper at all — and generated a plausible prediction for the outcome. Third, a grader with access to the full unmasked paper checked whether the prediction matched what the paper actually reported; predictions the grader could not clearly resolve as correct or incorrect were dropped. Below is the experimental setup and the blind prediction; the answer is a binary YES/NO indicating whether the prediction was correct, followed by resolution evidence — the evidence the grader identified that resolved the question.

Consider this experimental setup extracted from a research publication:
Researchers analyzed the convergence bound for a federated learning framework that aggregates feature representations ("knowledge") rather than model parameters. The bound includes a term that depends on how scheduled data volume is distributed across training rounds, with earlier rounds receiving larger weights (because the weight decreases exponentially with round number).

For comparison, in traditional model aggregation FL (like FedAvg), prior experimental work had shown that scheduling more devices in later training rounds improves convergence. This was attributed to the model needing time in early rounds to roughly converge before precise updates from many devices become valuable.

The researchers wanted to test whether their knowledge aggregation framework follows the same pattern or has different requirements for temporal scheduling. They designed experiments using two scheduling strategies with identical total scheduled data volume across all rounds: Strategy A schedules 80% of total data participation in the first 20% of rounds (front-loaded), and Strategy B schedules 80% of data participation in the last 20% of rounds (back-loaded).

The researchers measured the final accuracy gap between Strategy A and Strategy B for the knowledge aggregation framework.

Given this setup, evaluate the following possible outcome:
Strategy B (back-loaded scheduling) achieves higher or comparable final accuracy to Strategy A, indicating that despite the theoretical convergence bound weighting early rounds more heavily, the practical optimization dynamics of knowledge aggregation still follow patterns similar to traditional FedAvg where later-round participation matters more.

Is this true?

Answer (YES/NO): NO